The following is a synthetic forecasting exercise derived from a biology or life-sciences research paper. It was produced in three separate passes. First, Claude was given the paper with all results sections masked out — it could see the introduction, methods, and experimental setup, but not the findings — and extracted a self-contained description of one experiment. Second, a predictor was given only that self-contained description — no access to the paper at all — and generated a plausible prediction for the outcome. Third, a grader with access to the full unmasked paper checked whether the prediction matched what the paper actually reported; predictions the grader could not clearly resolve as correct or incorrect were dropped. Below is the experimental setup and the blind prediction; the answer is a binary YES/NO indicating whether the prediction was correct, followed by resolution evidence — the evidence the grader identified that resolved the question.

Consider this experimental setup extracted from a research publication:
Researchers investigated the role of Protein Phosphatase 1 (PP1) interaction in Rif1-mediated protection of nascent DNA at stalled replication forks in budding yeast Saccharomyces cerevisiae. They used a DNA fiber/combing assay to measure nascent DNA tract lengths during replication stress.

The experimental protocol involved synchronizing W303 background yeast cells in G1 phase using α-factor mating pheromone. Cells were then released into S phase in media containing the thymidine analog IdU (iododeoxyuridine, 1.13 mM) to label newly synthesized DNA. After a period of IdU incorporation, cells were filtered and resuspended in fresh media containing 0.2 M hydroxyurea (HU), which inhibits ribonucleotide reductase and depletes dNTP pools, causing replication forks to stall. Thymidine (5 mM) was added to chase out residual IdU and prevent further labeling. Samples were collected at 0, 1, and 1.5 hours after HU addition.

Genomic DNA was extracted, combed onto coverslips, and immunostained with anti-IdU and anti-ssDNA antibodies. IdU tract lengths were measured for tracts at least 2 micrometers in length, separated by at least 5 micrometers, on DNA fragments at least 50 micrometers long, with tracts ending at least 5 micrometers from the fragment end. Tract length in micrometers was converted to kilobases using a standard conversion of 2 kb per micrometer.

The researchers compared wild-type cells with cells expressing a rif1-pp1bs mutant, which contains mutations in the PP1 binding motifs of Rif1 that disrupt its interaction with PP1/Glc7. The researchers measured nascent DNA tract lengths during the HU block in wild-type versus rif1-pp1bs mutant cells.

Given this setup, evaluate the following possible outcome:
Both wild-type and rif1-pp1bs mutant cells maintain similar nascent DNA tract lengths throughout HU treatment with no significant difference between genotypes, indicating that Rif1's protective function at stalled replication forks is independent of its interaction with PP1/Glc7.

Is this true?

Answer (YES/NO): NO